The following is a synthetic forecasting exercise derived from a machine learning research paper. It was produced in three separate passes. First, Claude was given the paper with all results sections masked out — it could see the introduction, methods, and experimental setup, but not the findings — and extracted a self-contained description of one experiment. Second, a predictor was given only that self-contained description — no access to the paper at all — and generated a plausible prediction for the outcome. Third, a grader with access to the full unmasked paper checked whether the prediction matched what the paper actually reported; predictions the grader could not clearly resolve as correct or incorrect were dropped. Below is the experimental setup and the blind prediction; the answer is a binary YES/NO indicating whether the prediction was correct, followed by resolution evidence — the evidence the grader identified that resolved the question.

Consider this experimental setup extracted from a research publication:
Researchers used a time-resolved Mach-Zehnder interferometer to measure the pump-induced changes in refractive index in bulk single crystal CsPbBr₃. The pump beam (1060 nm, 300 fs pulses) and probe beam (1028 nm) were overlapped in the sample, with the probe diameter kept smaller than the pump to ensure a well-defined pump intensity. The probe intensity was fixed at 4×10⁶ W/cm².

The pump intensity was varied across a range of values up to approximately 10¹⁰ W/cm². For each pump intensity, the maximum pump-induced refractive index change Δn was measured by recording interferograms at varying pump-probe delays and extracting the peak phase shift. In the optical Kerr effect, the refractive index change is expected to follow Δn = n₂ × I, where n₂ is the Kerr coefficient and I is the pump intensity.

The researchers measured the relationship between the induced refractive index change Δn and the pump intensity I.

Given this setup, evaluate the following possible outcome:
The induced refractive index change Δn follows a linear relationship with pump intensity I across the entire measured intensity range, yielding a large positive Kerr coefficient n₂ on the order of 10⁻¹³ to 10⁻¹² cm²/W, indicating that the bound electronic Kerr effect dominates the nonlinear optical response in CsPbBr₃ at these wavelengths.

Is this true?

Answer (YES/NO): NO